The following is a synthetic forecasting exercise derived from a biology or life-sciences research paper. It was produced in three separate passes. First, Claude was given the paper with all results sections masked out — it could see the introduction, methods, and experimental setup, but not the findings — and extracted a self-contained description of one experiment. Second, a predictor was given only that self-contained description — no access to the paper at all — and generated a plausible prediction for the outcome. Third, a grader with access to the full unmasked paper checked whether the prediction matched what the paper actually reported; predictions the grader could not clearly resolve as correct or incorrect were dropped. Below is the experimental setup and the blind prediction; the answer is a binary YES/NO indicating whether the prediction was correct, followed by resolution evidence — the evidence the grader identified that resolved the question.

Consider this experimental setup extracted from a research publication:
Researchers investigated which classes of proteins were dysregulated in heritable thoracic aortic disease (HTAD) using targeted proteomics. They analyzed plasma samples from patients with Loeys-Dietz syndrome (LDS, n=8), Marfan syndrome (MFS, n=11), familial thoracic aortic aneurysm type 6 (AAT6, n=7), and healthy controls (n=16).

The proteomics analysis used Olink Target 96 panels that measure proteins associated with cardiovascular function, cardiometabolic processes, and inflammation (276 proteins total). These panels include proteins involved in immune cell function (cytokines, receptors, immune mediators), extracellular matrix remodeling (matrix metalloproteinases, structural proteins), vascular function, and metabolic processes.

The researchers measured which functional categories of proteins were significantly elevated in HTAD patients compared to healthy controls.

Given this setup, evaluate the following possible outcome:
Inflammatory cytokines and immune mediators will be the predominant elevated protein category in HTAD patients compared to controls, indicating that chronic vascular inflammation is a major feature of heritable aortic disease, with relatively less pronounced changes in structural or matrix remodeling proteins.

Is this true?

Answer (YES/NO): YES